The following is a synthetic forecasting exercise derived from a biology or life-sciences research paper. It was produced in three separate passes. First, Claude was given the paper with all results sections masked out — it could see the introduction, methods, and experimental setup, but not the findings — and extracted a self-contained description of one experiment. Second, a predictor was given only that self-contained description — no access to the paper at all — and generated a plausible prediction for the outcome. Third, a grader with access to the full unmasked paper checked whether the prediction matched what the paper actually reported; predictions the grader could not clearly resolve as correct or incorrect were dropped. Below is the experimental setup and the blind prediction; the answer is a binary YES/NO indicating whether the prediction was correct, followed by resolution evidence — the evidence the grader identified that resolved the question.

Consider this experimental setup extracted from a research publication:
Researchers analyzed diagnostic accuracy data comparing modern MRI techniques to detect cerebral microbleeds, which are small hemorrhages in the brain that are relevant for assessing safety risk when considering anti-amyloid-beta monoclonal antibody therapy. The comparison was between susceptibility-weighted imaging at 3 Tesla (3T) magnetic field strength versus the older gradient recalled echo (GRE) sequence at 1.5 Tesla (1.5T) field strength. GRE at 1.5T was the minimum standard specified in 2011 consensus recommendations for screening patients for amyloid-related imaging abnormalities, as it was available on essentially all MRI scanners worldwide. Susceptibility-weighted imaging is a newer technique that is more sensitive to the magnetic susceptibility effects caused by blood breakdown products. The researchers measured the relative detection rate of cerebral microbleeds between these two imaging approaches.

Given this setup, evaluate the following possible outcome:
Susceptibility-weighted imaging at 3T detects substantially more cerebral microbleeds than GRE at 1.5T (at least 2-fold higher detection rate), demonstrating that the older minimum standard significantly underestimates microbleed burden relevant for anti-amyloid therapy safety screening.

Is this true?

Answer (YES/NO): NO